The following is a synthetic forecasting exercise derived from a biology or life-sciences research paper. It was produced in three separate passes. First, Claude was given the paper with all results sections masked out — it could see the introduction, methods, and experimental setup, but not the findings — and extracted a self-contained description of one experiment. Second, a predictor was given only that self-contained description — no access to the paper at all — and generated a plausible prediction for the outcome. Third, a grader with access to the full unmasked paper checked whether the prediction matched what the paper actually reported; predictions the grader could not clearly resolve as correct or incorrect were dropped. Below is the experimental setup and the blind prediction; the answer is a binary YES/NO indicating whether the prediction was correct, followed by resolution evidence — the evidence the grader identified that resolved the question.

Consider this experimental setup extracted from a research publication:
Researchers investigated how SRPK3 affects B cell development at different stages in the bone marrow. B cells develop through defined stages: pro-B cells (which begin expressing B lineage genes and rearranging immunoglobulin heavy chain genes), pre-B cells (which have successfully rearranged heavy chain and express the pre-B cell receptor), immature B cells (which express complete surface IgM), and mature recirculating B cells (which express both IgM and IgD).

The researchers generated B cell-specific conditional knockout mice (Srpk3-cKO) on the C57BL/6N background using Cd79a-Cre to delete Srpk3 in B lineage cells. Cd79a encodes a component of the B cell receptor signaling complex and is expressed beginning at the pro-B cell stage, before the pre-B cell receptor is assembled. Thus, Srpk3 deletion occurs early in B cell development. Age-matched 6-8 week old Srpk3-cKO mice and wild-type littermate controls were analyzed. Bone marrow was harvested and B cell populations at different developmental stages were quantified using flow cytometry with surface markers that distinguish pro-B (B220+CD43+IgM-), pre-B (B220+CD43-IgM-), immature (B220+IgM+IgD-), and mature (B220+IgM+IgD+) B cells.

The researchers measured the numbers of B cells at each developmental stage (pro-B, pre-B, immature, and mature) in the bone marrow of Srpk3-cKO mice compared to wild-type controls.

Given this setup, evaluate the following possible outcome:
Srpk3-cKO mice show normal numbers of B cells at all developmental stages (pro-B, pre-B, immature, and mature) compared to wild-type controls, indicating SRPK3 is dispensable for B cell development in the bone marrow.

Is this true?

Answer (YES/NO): NO